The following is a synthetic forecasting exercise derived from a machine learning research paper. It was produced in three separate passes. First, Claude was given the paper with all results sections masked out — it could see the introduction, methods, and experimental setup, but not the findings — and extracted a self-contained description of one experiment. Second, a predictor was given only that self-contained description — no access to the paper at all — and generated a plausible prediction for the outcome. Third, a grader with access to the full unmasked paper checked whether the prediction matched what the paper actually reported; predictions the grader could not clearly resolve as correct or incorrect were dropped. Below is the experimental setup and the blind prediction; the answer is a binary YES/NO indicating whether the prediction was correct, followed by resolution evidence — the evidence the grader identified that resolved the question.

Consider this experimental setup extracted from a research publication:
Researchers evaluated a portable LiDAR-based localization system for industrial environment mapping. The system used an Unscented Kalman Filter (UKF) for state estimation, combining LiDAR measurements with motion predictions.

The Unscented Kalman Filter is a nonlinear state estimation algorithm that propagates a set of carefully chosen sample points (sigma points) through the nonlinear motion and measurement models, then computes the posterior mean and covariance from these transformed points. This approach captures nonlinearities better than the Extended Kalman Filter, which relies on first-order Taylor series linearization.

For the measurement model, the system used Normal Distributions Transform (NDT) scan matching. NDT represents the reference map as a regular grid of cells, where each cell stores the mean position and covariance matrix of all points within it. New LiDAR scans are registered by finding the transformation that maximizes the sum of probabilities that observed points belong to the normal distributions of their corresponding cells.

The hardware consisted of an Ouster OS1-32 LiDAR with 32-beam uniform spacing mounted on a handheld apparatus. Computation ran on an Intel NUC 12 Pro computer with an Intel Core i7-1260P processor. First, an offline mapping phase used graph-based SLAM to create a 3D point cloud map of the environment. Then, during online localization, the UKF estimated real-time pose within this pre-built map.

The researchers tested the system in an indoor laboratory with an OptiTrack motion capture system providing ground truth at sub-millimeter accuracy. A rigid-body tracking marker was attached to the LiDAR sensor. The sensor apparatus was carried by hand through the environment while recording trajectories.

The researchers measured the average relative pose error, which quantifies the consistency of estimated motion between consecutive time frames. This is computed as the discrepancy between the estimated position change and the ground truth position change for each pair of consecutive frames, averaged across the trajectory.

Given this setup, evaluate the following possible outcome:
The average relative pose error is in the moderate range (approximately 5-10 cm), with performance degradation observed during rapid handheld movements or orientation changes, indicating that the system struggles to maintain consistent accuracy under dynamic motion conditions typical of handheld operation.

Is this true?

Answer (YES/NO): NO